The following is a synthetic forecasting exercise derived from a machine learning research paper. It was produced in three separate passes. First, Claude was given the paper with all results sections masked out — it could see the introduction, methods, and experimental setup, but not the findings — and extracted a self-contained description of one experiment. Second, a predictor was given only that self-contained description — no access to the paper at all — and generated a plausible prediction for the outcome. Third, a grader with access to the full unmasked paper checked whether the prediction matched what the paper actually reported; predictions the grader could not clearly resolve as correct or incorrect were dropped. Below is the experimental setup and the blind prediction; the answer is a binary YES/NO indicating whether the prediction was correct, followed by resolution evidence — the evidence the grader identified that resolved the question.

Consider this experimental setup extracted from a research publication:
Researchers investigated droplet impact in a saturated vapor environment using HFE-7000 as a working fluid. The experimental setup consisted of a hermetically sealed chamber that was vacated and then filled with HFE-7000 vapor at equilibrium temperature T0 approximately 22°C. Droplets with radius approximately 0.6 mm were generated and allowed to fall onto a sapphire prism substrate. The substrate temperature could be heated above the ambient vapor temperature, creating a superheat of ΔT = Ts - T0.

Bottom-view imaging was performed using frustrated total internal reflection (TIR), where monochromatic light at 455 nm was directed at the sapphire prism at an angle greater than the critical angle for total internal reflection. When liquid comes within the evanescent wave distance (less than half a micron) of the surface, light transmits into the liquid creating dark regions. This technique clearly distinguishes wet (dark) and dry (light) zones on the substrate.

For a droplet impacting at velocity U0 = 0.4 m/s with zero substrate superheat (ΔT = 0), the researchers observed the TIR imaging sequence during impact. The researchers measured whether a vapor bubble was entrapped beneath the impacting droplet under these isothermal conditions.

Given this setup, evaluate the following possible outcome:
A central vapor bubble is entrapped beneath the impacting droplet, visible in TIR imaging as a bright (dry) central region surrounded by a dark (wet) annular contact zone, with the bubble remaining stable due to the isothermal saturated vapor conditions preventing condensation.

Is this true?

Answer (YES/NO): NO